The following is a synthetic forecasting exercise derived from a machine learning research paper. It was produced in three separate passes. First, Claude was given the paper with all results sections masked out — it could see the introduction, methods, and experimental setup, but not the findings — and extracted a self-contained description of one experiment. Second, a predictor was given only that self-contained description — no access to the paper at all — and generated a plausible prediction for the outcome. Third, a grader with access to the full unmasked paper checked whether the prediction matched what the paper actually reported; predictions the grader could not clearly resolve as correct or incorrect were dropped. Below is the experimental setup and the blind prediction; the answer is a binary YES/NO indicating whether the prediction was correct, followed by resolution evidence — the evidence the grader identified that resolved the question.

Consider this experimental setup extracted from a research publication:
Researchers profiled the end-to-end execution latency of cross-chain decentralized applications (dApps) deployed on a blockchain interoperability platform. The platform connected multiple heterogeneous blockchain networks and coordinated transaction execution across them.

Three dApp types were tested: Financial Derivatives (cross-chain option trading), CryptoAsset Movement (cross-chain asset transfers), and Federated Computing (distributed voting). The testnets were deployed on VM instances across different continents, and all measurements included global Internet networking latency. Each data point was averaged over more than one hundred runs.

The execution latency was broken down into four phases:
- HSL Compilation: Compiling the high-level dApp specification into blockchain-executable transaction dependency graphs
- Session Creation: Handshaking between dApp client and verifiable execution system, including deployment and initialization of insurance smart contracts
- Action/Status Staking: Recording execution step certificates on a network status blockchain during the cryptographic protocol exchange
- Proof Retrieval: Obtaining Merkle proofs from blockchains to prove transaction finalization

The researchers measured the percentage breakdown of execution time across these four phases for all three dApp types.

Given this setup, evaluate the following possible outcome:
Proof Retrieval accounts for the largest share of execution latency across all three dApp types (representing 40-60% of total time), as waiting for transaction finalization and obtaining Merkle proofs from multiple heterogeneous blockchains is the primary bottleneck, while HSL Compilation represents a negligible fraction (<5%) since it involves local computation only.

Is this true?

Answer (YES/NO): NO